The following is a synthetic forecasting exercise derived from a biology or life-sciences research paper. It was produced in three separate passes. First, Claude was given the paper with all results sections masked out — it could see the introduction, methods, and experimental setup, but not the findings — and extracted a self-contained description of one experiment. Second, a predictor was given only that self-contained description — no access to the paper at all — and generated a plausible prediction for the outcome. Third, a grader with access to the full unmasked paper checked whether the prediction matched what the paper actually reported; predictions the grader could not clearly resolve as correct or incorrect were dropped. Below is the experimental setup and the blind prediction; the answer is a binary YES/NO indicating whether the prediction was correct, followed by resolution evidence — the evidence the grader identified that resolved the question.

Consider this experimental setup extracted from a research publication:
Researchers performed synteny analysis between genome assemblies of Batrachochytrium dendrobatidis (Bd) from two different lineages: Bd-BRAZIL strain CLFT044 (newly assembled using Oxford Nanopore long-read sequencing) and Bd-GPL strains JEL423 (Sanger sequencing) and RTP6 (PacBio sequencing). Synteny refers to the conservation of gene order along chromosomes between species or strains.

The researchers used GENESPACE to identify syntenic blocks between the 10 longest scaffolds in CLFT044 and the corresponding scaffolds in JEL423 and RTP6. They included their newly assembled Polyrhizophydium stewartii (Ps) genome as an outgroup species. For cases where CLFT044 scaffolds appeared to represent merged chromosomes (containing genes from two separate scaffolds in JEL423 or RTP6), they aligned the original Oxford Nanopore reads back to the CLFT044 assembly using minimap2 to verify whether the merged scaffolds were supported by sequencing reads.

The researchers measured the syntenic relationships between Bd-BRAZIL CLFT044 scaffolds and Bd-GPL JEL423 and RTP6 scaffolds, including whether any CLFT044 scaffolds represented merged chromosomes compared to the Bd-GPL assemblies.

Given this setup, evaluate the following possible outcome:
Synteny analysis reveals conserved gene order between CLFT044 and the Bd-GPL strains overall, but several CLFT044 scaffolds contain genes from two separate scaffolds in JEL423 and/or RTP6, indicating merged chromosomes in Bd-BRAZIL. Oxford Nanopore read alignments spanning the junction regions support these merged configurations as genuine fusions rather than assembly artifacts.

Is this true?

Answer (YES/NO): NO